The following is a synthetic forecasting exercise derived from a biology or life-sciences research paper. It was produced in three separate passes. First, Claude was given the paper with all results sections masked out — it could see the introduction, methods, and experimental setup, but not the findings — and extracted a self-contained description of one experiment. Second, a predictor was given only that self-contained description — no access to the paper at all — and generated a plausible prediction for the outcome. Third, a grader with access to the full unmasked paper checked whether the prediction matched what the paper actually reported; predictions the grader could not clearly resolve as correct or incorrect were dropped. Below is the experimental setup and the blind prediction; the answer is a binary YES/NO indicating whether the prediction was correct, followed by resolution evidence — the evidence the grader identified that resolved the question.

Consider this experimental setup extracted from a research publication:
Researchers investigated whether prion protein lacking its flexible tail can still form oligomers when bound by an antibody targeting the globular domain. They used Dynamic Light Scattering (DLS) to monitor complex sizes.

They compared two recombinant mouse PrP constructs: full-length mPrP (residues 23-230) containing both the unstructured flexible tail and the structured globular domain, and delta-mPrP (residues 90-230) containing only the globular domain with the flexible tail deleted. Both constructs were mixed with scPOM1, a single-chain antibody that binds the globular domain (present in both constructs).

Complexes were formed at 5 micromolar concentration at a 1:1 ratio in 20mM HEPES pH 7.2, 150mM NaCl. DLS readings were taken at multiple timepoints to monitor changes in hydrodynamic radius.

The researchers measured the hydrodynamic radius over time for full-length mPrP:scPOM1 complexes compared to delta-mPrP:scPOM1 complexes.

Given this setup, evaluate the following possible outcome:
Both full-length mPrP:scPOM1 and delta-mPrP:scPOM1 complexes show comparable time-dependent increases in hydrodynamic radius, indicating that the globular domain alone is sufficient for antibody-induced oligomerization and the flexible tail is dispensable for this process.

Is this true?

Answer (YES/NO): NO